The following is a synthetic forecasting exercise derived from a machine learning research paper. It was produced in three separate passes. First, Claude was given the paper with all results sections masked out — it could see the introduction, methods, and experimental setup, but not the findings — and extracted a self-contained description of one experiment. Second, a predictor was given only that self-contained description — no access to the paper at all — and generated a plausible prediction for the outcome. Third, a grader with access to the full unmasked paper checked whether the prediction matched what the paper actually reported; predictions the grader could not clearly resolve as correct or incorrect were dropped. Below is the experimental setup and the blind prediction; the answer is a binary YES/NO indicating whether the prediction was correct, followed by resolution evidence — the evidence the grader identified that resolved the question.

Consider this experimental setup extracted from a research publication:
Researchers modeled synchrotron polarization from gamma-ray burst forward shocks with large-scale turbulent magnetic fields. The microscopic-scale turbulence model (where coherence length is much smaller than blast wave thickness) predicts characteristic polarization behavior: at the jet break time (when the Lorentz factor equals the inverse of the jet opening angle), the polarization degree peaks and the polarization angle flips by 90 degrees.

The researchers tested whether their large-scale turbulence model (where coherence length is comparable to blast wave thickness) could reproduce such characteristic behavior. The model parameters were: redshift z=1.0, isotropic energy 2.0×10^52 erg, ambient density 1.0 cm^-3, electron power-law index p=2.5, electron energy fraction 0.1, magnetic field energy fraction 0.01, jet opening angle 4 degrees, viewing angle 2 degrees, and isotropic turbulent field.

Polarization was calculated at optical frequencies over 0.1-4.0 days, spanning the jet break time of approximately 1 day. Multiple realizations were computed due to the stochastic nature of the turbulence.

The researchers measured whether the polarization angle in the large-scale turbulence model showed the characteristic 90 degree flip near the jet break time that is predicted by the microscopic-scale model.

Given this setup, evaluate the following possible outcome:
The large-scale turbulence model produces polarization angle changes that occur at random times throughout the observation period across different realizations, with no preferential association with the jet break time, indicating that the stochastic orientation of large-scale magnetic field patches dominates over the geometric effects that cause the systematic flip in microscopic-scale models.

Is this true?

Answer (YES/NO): YES